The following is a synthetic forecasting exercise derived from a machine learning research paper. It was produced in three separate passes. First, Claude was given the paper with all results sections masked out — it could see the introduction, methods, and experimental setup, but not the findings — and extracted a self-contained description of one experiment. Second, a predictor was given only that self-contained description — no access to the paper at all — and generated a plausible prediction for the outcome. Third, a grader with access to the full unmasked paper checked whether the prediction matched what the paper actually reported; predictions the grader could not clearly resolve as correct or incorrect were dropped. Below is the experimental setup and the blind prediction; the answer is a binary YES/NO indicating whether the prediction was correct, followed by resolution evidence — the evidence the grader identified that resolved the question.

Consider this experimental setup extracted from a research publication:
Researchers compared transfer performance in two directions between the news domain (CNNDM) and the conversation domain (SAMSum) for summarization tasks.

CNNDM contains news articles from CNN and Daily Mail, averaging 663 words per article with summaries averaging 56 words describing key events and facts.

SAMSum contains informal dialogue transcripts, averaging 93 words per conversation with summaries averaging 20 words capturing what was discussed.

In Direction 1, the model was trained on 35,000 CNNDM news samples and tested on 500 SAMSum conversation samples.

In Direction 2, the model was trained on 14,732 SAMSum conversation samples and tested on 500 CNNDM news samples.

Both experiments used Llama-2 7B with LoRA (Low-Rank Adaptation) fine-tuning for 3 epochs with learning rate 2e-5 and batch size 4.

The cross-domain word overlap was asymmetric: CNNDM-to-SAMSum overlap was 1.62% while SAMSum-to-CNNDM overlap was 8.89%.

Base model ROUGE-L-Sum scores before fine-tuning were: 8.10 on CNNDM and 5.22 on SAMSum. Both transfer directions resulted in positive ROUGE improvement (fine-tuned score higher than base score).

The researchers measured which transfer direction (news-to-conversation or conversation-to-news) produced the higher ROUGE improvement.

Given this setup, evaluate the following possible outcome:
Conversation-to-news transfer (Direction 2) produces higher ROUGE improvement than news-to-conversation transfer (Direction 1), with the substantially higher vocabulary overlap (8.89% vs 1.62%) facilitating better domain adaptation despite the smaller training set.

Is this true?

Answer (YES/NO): YES